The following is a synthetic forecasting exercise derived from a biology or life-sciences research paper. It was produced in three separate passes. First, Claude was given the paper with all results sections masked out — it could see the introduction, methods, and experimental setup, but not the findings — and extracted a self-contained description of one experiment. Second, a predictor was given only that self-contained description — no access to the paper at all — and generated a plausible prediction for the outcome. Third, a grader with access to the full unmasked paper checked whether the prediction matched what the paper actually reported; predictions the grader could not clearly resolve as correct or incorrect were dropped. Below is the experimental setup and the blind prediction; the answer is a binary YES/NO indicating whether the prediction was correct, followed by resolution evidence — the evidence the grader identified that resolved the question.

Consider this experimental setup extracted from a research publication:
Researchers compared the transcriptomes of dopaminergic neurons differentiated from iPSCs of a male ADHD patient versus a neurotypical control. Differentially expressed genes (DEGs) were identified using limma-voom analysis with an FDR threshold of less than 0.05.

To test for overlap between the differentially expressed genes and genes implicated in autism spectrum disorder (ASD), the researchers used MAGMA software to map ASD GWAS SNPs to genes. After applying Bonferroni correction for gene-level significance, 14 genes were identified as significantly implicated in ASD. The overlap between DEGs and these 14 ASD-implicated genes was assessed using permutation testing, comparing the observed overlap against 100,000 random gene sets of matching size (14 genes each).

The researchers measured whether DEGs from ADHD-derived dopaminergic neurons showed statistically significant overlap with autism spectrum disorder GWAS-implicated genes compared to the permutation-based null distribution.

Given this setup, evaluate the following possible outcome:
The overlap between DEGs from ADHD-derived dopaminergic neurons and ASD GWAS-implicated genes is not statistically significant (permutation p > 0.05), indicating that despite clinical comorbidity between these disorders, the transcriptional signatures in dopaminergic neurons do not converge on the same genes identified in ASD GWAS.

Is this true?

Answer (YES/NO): YES